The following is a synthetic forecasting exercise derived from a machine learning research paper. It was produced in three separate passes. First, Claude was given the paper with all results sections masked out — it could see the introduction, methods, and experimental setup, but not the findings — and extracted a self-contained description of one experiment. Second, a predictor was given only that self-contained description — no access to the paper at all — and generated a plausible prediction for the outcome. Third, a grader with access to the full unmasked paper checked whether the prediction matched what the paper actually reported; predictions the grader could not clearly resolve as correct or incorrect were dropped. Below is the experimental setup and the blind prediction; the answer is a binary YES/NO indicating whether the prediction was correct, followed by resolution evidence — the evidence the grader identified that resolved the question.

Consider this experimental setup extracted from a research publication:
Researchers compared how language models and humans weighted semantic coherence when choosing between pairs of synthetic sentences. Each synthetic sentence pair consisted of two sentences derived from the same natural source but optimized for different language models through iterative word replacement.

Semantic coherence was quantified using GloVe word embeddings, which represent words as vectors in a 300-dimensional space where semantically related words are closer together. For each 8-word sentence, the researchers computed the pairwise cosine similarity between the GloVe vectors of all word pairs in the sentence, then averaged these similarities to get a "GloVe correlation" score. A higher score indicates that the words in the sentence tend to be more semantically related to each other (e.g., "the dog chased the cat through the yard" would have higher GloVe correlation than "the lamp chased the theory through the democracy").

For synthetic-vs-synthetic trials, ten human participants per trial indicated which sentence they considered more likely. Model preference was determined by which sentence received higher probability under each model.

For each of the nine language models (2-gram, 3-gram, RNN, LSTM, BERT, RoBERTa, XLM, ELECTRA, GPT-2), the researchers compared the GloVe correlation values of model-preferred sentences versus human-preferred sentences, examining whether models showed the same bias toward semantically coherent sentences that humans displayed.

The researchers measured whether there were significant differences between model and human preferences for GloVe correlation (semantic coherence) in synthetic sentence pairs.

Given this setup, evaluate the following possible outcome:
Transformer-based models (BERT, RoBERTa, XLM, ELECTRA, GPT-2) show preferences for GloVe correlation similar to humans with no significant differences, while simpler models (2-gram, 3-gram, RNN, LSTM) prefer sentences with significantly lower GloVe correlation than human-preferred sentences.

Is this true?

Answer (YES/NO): NO